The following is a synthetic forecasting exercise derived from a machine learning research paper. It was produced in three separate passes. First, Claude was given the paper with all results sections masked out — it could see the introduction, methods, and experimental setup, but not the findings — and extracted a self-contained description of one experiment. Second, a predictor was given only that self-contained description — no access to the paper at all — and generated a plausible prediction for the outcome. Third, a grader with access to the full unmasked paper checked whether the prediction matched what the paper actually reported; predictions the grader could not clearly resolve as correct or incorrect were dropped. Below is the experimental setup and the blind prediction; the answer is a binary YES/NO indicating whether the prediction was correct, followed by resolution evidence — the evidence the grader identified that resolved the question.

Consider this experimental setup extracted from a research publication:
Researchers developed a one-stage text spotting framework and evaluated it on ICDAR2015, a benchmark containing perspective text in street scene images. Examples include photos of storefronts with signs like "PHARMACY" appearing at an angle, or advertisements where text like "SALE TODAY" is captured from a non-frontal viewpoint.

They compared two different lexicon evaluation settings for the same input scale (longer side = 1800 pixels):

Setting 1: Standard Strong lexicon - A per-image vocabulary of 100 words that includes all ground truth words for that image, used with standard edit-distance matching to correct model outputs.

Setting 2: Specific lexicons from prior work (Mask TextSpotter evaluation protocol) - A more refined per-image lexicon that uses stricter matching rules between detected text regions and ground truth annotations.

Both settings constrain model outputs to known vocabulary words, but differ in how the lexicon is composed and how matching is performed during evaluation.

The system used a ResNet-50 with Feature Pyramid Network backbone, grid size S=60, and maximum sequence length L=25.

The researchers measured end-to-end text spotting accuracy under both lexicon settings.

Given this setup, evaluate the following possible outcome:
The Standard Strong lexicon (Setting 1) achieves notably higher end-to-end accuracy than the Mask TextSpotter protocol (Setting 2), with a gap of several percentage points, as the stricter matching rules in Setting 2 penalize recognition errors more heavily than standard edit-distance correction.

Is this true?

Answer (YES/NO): NO